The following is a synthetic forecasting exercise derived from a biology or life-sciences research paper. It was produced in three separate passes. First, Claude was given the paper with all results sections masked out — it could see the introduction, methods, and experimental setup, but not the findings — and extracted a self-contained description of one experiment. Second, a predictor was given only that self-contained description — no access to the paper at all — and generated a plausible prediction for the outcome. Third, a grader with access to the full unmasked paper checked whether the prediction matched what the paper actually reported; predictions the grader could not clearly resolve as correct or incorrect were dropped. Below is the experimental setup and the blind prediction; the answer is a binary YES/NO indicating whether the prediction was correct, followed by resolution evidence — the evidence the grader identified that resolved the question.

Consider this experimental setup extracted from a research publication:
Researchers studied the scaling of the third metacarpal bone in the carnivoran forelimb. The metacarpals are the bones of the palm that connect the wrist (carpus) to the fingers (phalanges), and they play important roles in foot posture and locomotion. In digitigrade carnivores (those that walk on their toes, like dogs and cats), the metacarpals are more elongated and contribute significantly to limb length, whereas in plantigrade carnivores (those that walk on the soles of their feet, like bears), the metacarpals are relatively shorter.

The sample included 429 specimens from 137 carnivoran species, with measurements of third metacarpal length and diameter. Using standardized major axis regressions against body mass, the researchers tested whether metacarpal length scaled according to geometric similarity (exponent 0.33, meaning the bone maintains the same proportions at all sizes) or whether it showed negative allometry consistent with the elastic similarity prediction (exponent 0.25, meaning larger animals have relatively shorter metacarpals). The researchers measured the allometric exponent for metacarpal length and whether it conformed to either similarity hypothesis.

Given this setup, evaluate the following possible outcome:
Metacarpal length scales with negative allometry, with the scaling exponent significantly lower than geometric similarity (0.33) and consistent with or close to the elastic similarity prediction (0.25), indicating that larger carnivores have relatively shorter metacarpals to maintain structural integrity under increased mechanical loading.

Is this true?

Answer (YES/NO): NO